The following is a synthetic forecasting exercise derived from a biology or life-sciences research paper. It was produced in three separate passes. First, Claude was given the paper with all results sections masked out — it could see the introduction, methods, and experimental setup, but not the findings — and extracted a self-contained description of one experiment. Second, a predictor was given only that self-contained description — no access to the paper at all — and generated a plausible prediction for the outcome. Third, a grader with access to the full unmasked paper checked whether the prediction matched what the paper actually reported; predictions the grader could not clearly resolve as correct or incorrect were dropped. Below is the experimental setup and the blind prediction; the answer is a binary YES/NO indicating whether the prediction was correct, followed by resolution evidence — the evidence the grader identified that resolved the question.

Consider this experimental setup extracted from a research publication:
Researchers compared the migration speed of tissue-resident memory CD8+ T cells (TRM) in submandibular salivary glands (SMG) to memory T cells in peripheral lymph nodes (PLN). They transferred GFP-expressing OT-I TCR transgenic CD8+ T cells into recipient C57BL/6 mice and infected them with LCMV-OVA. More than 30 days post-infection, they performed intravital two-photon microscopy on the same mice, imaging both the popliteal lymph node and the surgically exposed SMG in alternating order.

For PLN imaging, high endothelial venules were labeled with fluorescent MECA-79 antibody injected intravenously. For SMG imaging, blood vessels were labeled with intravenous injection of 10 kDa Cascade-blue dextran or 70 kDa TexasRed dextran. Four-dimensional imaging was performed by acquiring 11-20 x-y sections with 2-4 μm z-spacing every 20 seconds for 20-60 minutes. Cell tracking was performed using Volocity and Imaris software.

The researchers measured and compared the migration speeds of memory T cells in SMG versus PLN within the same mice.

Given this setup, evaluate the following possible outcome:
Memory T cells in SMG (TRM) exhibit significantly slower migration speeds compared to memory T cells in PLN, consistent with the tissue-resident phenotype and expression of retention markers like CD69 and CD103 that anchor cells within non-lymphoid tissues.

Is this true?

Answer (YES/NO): NO